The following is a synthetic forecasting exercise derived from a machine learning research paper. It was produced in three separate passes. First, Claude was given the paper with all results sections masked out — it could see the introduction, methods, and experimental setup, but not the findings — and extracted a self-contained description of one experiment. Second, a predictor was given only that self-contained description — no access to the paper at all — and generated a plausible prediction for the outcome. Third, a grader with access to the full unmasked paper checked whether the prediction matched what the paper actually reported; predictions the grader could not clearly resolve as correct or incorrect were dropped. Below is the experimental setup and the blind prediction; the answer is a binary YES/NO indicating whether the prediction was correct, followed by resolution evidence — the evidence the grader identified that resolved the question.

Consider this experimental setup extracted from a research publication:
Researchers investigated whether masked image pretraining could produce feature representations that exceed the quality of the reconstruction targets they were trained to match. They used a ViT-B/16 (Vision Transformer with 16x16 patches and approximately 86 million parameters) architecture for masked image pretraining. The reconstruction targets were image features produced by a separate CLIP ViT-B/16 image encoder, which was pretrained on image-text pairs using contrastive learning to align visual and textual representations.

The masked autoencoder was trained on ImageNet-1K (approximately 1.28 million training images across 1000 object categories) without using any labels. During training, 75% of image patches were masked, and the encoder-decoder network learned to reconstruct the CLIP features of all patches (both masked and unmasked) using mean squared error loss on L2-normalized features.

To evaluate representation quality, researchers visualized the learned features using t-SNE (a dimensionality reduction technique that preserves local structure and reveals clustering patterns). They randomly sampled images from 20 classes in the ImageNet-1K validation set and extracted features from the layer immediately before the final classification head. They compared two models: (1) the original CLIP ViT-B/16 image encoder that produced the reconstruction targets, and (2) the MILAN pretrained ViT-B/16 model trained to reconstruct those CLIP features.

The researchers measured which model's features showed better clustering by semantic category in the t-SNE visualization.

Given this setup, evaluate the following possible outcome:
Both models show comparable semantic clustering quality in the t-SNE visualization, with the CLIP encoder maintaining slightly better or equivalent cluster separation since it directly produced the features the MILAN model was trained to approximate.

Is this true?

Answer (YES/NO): NO